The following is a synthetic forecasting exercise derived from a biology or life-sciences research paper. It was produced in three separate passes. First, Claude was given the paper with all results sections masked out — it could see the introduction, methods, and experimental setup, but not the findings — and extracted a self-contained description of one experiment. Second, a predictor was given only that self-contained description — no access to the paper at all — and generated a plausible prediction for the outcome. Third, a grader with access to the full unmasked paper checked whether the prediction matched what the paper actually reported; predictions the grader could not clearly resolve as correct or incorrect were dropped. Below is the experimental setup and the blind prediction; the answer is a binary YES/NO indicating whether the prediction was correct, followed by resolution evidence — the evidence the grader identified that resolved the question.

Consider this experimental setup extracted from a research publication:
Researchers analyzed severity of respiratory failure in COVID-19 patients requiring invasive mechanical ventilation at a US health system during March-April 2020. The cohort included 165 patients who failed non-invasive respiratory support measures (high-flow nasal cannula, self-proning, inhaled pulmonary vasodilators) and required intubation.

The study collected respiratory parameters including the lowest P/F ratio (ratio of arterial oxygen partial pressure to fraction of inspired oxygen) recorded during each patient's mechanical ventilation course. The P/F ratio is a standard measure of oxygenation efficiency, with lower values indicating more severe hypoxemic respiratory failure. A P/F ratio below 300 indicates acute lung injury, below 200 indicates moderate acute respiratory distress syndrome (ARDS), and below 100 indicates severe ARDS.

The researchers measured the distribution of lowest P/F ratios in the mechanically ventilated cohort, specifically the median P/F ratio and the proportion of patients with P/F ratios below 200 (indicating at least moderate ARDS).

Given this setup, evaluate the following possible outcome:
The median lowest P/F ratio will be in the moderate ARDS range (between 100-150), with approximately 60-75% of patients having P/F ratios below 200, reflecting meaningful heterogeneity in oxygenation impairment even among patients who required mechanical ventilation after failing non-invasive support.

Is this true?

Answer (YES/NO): NO